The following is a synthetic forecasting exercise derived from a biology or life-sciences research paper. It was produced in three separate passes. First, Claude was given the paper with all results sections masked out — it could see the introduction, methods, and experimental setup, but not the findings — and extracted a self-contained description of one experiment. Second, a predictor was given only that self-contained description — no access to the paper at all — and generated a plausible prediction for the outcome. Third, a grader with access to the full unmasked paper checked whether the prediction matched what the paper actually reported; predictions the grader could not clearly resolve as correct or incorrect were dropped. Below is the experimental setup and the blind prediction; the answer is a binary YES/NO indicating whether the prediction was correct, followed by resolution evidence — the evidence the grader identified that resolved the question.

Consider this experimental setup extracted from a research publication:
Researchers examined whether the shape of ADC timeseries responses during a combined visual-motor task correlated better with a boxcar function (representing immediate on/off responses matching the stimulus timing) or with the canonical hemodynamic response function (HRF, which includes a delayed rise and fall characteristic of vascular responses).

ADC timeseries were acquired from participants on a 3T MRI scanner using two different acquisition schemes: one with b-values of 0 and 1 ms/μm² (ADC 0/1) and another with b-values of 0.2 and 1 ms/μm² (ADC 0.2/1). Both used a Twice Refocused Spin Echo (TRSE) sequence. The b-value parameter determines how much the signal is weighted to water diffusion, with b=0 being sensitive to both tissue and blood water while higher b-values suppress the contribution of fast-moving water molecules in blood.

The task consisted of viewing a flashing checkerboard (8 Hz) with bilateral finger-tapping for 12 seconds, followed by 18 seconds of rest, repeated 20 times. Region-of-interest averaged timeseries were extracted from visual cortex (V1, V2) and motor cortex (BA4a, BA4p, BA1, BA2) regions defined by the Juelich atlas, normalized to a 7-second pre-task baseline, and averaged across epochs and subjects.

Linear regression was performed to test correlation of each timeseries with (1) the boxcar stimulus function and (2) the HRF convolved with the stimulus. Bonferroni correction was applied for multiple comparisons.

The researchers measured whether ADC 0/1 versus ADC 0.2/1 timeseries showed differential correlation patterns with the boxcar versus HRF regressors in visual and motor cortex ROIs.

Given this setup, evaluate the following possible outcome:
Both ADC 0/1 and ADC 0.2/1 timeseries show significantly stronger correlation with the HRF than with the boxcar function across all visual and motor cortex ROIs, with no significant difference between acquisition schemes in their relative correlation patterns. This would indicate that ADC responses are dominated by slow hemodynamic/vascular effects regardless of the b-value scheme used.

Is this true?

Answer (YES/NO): NO